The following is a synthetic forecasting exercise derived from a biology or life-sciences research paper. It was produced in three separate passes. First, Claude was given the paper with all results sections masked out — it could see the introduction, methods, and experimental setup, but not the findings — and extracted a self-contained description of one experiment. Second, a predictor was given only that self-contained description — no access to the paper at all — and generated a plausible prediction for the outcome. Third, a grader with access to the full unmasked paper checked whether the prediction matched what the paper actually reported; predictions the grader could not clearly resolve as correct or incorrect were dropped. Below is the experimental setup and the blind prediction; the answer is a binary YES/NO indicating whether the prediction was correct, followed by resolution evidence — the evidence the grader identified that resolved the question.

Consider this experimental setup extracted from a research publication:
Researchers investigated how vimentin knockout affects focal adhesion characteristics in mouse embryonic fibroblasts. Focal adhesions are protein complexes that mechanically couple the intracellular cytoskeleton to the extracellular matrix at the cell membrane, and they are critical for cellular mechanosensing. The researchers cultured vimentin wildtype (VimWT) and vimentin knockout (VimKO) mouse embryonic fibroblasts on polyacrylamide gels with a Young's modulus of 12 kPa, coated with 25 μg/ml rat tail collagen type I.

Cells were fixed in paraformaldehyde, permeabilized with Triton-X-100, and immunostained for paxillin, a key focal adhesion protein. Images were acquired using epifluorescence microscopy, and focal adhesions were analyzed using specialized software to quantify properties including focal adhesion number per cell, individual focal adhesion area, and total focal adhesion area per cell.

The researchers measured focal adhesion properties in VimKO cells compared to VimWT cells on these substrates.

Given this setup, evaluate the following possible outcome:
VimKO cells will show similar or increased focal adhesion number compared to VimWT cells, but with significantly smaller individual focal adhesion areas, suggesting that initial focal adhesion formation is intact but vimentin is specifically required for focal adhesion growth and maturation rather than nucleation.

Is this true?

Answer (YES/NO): NO